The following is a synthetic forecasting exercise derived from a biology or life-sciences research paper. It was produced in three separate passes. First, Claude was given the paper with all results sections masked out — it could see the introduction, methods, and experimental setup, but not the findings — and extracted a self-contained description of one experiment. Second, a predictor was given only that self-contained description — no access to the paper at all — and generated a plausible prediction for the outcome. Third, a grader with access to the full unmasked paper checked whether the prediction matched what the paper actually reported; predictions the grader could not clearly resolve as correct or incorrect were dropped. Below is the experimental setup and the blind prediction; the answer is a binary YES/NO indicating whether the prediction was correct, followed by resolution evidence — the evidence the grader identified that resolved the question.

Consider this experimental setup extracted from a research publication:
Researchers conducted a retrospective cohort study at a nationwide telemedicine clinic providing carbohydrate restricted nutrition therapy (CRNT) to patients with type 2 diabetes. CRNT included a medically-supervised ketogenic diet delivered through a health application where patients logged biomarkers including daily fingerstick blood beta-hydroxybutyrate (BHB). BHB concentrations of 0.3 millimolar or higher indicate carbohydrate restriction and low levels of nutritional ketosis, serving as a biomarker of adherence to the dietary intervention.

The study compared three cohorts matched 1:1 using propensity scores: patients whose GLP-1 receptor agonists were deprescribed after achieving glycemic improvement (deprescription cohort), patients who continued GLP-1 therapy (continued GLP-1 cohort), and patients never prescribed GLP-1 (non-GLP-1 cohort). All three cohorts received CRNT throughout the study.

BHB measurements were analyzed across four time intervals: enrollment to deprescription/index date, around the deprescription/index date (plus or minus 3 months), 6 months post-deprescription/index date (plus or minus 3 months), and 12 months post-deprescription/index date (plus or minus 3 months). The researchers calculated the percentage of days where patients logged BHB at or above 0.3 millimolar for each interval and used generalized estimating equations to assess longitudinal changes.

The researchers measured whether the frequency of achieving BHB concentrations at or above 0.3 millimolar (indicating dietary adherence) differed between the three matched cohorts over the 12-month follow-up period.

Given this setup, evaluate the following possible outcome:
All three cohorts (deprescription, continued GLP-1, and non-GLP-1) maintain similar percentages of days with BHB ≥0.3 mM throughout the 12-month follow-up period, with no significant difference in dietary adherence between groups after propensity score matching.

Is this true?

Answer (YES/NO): NO